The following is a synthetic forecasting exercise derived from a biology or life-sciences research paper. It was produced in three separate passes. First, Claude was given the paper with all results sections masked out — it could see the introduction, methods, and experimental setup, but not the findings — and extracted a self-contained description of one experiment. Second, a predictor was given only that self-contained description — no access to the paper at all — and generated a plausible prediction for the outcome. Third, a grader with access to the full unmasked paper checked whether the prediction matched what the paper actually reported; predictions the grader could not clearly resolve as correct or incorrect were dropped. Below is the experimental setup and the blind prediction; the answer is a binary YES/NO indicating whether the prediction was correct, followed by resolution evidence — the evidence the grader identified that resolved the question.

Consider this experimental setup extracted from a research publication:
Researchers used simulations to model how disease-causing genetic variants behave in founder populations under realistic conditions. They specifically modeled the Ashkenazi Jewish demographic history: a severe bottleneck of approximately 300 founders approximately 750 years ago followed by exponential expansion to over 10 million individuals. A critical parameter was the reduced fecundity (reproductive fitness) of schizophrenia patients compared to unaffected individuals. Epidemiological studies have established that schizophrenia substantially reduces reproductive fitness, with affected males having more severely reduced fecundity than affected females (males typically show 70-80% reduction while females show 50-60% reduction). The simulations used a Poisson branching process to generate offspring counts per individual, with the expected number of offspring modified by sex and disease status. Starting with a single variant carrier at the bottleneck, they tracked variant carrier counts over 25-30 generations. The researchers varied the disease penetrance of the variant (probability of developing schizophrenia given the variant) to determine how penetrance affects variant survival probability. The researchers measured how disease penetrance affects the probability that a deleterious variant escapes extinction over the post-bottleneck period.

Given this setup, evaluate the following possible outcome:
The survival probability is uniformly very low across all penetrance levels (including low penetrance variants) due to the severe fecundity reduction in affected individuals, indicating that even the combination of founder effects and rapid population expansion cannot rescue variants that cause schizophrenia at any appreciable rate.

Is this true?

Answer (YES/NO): NO